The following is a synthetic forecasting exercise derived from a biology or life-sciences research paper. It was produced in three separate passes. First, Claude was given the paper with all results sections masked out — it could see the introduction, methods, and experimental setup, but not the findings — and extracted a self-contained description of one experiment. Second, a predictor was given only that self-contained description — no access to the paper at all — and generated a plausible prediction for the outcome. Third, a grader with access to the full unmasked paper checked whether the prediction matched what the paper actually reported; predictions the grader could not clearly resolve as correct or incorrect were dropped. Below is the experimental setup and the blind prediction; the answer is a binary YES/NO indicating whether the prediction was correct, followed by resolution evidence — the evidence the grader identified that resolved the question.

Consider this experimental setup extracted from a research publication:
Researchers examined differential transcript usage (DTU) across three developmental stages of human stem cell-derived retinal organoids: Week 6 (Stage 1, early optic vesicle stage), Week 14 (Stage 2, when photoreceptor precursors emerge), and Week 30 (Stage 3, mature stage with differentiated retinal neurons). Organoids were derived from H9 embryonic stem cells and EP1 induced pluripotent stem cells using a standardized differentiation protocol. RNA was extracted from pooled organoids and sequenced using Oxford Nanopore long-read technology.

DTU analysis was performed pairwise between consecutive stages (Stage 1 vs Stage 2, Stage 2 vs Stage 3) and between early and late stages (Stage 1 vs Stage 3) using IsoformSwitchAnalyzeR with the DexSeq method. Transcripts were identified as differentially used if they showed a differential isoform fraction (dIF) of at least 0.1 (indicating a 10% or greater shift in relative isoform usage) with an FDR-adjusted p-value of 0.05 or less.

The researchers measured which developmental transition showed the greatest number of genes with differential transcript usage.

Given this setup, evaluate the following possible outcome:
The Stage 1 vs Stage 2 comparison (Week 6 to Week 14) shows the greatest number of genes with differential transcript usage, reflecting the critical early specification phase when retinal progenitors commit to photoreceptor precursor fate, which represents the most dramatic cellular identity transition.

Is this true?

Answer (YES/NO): NO